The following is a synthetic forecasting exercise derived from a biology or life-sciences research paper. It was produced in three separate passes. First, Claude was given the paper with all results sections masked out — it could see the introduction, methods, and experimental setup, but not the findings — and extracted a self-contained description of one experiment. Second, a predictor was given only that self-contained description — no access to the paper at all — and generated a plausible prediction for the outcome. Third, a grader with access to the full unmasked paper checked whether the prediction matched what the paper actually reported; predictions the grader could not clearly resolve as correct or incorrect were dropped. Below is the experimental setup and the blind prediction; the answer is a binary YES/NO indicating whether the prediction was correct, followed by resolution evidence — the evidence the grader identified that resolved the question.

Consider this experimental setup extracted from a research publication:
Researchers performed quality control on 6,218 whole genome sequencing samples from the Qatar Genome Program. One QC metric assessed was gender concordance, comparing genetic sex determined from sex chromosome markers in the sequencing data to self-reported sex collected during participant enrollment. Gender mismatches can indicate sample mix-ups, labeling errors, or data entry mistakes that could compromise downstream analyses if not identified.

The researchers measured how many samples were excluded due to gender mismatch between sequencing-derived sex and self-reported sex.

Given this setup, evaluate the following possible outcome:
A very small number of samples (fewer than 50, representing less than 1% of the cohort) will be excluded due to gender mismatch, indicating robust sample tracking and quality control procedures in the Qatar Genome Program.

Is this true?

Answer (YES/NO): NO